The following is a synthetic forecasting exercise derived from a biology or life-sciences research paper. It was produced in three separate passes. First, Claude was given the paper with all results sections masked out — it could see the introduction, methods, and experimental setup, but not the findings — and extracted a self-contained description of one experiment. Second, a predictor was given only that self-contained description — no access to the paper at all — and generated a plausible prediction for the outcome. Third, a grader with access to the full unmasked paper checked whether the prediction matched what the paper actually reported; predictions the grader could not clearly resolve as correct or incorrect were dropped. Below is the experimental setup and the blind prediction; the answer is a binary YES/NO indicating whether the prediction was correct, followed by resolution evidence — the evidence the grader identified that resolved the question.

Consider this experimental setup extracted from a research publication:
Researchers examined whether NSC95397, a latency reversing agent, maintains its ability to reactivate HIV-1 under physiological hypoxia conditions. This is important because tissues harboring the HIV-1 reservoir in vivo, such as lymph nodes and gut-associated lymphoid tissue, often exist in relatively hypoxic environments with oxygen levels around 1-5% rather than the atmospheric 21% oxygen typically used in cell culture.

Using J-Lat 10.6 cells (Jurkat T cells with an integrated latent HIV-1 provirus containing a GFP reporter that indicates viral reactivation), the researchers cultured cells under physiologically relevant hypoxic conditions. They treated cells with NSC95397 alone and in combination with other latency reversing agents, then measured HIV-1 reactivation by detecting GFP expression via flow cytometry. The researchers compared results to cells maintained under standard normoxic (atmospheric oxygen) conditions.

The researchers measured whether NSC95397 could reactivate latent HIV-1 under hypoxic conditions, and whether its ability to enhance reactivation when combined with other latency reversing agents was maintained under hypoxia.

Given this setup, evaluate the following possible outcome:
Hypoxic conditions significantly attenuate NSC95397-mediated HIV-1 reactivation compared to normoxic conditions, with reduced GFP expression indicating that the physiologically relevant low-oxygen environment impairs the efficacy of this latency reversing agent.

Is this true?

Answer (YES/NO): NO